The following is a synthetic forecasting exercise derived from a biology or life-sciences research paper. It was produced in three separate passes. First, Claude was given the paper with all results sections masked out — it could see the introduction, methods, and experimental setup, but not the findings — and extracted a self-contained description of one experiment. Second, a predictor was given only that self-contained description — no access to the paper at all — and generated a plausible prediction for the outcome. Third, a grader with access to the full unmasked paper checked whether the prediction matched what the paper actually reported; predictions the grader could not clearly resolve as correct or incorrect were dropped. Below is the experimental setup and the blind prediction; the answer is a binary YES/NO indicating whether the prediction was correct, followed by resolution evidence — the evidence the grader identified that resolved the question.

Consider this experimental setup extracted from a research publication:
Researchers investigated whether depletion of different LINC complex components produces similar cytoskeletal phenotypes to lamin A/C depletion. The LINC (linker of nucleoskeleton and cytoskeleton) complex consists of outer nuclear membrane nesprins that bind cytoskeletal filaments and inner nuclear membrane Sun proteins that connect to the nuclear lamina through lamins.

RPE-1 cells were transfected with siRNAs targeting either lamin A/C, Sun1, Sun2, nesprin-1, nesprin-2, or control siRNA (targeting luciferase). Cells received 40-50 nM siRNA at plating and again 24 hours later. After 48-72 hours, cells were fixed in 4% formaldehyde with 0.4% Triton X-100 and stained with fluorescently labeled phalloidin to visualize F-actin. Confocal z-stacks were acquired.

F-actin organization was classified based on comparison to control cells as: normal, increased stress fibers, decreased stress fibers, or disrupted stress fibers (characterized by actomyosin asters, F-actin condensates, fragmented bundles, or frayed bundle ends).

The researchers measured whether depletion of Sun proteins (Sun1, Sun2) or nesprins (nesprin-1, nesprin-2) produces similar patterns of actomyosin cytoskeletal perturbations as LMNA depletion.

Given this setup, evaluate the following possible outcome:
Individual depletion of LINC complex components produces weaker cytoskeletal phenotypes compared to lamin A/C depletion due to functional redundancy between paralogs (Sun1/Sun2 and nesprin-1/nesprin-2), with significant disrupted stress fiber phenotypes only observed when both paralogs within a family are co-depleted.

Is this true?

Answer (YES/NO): NO